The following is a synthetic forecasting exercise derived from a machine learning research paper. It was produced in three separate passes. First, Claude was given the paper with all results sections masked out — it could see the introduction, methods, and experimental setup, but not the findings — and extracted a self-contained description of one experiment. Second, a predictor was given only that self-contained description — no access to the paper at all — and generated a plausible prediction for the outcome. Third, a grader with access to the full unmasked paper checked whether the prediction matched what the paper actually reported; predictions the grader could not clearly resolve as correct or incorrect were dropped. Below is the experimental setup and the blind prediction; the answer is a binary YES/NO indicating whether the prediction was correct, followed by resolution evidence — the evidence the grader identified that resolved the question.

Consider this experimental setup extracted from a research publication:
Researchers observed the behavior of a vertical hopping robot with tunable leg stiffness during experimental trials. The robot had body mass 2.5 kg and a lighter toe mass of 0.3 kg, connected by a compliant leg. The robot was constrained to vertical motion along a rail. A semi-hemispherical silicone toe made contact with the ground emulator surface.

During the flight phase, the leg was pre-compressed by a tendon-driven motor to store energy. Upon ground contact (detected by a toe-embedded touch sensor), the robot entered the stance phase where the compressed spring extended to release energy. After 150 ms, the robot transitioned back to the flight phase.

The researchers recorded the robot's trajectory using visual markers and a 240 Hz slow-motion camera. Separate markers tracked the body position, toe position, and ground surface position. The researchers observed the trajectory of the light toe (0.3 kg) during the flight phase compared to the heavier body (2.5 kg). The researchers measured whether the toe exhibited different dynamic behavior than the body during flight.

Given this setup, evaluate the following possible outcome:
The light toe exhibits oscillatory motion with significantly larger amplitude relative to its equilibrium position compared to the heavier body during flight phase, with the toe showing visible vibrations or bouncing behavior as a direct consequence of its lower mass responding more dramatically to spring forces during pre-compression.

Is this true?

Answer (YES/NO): YES